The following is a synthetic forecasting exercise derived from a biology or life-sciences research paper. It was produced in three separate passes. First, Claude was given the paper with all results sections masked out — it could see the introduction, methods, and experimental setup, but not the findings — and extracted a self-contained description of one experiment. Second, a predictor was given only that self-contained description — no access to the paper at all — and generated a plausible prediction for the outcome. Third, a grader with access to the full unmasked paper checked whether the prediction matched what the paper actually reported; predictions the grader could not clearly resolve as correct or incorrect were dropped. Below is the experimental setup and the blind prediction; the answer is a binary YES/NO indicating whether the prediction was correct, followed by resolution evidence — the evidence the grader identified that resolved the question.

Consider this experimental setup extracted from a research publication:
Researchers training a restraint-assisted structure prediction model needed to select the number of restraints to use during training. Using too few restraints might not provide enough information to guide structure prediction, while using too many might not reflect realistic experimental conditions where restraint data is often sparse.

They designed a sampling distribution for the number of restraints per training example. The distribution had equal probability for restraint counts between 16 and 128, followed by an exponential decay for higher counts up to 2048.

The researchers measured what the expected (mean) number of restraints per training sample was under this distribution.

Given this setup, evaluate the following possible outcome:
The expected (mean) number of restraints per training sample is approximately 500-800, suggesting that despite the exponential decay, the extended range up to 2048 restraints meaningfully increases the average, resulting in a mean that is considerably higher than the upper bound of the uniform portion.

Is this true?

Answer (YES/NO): NO